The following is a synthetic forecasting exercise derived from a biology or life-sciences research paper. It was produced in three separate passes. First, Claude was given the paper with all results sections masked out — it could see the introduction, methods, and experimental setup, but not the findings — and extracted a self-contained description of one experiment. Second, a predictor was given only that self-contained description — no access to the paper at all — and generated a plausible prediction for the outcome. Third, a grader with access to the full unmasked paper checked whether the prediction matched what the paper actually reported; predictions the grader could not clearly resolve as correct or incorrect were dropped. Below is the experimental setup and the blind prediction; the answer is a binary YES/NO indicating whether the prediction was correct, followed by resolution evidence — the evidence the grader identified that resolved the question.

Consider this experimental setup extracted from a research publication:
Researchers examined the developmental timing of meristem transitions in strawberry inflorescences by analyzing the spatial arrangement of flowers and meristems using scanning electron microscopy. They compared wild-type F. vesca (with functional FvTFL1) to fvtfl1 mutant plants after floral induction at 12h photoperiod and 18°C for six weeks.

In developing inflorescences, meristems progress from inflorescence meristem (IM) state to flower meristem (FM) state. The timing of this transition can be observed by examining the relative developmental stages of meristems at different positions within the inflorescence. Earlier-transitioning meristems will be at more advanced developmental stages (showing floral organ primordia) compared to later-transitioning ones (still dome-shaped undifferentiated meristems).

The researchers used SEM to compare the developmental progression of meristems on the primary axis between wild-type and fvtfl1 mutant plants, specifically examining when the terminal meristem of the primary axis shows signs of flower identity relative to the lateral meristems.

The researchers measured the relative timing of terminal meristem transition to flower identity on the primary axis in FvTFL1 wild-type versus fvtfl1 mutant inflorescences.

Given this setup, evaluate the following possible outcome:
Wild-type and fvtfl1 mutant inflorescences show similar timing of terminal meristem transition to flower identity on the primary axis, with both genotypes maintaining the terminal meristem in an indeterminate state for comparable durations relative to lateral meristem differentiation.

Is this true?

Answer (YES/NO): NO